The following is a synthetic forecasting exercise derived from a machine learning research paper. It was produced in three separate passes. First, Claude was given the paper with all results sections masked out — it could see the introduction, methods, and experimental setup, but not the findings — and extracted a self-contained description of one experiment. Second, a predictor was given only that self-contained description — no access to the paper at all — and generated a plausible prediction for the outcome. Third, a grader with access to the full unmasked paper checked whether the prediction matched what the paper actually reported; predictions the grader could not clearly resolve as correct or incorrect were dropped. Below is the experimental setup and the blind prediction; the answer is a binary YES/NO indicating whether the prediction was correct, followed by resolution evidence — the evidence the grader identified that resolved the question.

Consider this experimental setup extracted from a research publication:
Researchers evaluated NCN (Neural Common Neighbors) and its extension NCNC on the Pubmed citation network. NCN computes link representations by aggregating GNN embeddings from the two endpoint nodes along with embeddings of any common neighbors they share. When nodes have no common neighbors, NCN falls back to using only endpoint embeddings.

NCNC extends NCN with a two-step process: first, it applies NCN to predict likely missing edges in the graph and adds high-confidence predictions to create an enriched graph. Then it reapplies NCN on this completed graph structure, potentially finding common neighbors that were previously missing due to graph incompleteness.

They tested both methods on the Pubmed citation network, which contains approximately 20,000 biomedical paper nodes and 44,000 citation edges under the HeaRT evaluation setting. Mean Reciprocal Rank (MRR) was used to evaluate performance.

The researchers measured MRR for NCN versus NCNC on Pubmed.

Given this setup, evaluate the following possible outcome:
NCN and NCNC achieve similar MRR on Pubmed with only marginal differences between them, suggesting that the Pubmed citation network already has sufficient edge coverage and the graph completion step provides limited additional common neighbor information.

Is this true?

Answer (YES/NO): NO